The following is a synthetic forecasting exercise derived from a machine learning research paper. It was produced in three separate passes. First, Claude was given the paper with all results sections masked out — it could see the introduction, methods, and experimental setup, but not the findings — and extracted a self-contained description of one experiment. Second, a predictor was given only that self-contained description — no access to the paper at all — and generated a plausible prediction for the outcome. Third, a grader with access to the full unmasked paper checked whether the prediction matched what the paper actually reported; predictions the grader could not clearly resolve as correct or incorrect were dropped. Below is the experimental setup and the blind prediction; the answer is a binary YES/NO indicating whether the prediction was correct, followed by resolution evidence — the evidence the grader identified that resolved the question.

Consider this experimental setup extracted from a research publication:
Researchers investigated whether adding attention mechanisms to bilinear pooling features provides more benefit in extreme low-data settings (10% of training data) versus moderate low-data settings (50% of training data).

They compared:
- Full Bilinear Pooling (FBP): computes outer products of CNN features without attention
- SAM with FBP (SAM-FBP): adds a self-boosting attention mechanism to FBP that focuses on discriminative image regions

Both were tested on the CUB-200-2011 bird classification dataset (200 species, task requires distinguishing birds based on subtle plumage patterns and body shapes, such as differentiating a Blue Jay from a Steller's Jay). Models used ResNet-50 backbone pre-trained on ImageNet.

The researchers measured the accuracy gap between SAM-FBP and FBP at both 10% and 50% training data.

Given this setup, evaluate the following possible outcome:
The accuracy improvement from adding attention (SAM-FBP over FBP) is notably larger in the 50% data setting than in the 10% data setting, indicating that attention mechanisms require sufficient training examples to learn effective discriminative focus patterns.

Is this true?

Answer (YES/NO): NO